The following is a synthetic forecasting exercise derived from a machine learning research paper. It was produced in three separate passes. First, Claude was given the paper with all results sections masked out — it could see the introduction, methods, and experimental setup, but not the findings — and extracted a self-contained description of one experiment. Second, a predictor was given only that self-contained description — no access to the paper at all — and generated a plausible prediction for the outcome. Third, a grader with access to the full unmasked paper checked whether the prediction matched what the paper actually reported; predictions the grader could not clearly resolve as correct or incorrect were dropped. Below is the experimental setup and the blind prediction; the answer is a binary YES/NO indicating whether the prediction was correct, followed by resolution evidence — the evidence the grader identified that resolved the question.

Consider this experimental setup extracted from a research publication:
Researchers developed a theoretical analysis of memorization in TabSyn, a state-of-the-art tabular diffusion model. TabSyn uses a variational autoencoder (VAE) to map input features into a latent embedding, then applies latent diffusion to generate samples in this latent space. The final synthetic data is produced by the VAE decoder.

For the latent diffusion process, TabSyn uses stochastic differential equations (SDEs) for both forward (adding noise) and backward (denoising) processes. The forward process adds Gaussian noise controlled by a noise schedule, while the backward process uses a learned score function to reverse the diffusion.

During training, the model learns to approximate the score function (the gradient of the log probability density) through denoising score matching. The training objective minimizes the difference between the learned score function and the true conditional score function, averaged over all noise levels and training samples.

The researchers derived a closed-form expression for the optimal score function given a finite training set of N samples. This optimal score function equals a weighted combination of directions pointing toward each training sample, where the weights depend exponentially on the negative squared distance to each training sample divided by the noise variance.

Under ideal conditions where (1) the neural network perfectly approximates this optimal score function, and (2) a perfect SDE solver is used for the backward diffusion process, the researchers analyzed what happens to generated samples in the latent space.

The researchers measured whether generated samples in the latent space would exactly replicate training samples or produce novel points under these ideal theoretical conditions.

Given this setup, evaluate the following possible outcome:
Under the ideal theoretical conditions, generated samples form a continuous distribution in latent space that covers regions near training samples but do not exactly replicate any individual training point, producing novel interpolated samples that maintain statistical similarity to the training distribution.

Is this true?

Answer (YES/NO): NO